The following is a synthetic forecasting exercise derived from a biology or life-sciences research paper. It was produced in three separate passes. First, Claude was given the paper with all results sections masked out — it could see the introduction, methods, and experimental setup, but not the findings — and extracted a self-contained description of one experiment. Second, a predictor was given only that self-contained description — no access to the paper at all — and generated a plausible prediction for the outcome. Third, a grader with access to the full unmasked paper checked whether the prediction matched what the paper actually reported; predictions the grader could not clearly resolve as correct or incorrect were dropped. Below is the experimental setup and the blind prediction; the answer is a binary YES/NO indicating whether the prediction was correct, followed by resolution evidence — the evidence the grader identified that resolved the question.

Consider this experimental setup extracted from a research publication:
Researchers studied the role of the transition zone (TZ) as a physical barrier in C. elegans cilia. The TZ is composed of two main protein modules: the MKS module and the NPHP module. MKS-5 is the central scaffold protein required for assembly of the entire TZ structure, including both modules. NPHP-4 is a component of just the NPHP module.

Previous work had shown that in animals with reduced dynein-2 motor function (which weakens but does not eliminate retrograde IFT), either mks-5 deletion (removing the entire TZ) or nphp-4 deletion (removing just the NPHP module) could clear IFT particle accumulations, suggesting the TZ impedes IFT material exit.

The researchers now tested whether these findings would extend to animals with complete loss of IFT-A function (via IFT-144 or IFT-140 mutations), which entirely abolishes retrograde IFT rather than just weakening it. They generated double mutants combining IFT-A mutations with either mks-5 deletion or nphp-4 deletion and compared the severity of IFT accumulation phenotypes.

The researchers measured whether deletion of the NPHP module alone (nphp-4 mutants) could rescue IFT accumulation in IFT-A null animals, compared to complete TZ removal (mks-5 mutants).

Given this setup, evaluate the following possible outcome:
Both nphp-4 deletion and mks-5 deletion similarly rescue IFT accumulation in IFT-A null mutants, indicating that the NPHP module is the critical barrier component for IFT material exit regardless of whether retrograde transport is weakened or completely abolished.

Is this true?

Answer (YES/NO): NO